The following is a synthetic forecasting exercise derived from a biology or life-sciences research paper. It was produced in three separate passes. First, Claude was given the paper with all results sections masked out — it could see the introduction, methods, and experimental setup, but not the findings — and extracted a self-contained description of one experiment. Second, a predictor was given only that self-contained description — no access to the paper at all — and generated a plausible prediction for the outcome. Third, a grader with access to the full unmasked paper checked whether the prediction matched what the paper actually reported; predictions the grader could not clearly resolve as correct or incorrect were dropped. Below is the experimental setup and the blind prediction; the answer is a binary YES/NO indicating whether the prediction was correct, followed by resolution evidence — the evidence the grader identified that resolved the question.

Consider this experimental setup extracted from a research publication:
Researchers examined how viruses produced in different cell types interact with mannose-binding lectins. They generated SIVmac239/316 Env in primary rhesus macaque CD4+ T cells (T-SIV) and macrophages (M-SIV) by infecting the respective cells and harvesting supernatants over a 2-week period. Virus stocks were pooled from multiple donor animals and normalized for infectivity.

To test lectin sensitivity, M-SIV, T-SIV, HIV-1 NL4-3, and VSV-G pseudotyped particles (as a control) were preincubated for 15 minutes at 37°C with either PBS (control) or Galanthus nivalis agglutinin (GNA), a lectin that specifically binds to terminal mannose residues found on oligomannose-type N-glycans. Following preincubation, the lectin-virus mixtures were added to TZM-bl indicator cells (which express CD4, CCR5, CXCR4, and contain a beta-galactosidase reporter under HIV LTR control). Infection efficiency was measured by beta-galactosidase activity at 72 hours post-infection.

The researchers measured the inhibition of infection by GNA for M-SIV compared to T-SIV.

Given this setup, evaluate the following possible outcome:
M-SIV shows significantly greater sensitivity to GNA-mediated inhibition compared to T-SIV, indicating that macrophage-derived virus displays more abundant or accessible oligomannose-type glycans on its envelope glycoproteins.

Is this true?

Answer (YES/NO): NO